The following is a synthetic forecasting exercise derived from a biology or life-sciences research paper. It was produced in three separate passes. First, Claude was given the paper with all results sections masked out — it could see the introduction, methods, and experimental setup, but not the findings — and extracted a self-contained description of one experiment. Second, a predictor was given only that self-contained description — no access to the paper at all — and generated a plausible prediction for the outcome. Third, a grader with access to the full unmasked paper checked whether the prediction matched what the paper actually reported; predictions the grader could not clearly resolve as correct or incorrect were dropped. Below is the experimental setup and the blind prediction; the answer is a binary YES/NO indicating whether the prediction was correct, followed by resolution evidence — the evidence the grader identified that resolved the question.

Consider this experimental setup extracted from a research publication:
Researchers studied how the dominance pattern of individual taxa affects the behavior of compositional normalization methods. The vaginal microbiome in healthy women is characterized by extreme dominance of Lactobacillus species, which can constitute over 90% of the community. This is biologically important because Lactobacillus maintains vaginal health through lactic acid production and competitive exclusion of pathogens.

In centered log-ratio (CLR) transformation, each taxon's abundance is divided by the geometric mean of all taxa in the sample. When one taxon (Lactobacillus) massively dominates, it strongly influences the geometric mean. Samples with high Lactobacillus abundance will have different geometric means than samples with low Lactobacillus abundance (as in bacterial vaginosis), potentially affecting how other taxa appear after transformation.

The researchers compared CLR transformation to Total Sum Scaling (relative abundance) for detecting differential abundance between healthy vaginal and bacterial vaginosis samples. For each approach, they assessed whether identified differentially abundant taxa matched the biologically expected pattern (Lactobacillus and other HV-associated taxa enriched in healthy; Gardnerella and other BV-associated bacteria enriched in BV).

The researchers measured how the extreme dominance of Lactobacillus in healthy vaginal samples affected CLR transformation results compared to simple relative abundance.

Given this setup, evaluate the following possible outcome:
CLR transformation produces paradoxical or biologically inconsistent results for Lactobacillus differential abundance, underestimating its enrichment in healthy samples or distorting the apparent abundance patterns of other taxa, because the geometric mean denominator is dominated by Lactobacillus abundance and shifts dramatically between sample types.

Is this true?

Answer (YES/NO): YES